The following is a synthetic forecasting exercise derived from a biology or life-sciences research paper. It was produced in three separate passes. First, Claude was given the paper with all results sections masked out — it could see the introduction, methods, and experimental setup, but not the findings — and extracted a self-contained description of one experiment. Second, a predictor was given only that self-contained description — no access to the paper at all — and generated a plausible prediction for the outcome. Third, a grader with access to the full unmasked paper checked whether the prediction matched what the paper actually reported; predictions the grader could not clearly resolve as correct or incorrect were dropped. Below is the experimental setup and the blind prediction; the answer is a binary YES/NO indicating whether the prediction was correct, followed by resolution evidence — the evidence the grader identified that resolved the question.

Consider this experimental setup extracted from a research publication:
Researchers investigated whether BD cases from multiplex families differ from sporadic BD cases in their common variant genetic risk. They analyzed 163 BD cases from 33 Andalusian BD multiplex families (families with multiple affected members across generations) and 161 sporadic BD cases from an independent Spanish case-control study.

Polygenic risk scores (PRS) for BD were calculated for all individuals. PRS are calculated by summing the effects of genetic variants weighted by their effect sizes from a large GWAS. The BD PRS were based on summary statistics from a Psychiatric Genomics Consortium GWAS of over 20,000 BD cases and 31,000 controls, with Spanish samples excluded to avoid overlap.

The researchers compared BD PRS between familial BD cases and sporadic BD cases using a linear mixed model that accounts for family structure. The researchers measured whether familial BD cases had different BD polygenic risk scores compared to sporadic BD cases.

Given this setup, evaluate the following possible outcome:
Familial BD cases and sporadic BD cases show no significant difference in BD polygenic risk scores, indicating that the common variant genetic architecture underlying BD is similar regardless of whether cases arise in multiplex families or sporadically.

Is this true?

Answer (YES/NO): NO